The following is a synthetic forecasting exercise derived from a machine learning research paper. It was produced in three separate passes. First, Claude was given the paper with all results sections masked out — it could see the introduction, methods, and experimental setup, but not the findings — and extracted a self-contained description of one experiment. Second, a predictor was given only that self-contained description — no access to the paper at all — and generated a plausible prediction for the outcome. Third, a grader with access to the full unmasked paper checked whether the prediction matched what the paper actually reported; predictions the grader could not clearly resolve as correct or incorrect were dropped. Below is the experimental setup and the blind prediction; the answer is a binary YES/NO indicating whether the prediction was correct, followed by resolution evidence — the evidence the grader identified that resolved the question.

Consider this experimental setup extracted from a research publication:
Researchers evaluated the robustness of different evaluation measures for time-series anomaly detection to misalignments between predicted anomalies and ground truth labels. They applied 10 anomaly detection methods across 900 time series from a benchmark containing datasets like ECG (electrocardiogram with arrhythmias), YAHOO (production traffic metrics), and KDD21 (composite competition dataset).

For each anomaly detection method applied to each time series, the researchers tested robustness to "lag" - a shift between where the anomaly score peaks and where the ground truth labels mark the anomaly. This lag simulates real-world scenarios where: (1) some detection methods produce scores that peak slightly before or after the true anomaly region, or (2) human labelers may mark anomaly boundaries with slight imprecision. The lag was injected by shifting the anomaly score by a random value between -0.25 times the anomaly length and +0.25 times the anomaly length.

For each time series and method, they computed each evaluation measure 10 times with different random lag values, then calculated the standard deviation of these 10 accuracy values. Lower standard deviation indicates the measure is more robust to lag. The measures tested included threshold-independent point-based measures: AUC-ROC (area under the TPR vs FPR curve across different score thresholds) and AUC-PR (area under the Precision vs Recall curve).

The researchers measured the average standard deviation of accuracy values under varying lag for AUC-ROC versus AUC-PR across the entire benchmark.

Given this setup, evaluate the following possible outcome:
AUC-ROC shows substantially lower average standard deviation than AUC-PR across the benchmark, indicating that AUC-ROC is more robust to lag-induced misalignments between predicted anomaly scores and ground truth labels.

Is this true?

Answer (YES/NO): YES